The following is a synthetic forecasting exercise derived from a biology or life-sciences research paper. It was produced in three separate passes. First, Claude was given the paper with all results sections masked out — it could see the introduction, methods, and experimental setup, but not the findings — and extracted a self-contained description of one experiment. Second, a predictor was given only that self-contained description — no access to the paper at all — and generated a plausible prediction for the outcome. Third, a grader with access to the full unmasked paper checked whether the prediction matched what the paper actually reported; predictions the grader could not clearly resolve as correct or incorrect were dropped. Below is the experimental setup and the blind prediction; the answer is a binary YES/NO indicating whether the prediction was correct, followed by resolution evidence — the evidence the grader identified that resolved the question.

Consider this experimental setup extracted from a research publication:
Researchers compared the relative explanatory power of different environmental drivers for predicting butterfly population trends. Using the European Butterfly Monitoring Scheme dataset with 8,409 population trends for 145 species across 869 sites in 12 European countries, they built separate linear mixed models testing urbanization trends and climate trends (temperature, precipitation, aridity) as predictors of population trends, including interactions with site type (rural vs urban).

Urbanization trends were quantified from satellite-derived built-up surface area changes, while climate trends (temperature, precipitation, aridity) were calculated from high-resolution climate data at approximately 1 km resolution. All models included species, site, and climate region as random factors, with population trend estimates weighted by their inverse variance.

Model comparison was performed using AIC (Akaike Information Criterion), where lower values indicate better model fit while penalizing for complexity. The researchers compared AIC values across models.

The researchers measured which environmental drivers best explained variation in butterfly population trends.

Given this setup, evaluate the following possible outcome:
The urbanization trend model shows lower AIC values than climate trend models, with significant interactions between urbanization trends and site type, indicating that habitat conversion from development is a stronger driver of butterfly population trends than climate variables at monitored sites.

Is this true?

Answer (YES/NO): NO